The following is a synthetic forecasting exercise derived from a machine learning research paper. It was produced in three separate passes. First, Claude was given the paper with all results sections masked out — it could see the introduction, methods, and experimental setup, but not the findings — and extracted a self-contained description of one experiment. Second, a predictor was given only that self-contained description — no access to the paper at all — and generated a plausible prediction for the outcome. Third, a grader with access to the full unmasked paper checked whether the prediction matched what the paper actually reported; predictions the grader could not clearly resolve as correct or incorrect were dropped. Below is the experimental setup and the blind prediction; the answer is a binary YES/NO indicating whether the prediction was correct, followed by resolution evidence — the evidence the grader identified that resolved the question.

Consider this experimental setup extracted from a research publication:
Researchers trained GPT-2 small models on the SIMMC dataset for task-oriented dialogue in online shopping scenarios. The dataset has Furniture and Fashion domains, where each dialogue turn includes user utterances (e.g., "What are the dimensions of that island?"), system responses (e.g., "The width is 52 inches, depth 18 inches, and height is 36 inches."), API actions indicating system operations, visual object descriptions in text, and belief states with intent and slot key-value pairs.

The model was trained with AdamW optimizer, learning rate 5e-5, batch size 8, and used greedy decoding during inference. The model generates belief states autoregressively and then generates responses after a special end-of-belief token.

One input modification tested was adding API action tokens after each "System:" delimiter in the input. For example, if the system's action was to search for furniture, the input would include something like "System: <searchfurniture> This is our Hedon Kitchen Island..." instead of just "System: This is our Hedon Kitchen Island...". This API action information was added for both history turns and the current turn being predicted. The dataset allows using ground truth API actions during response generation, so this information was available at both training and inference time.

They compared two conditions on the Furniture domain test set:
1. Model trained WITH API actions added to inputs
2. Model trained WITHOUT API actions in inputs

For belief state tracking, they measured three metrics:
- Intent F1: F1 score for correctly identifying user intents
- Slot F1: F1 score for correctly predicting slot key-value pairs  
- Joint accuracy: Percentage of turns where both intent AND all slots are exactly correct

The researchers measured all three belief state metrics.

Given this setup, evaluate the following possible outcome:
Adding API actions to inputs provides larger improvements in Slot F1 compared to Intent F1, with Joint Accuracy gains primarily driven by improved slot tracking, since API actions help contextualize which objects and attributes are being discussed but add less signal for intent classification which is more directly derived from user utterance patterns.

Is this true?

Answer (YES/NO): NO